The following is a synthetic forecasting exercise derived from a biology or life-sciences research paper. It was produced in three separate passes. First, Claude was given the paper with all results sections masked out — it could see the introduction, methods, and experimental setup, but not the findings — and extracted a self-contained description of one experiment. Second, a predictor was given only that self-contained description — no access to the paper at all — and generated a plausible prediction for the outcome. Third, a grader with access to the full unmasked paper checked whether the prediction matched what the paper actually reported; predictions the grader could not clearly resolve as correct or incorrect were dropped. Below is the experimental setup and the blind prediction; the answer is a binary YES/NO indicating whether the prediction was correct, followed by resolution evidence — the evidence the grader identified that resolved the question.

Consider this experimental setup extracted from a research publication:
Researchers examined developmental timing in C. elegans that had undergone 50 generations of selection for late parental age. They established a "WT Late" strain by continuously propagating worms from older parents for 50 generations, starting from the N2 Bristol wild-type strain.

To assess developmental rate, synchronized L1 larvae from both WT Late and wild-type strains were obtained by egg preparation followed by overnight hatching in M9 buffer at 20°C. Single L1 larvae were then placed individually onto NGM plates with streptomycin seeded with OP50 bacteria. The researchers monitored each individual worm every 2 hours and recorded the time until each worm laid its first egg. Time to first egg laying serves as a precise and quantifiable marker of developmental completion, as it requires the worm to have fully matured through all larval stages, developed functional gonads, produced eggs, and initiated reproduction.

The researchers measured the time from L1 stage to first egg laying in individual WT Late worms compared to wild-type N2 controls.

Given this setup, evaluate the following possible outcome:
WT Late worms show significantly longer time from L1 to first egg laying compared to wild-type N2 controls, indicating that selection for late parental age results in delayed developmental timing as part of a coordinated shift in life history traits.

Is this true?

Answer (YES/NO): NO